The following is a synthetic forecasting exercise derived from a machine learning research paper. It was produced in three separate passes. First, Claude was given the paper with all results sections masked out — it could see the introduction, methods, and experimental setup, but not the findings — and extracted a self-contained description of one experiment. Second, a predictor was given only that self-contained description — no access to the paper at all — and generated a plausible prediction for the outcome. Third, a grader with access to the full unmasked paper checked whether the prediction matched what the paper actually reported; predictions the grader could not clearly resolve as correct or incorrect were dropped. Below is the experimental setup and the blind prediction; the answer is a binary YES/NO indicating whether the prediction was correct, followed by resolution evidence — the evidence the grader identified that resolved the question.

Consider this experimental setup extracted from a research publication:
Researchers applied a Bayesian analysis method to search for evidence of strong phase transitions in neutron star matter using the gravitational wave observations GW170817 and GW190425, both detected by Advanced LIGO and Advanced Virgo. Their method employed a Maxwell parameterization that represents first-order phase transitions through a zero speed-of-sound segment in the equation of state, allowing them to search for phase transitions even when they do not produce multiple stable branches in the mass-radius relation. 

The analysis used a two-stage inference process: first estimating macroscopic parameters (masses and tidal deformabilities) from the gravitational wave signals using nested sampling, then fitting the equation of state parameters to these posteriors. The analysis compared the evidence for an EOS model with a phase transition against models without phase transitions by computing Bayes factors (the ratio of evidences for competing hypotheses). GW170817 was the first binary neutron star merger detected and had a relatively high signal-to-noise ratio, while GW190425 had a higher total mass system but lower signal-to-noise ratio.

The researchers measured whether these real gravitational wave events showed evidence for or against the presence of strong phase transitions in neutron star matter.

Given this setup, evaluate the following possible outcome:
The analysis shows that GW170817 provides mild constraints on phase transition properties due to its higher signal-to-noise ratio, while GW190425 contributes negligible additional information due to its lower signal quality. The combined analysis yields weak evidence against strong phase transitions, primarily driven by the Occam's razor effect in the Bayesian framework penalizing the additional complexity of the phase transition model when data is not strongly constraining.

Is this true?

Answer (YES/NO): NO